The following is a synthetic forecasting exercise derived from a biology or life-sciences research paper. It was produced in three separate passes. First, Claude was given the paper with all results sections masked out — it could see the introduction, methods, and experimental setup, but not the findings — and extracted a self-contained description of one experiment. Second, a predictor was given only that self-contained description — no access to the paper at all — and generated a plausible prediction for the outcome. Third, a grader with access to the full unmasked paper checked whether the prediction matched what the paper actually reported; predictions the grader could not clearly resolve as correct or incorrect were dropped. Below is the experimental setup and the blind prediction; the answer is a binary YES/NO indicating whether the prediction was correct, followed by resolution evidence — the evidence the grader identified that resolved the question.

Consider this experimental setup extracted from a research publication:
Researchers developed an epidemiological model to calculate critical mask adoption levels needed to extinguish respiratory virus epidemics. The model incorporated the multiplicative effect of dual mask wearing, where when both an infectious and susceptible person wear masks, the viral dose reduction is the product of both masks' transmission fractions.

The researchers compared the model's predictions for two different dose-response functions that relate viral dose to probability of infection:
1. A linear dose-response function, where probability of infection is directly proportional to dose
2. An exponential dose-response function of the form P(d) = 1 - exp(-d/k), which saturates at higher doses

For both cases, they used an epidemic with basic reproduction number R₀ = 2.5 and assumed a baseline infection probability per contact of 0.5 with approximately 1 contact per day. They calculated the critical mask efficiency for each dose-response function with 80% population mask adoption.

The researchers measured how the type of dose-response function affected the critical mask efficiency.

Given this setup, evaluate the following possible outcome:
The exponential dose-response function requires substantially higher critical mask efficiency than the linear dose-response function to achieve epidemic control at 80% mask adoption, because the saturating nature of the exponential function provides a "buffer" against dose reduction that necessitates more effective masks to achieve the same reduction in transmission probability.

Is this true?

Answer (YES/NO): NO